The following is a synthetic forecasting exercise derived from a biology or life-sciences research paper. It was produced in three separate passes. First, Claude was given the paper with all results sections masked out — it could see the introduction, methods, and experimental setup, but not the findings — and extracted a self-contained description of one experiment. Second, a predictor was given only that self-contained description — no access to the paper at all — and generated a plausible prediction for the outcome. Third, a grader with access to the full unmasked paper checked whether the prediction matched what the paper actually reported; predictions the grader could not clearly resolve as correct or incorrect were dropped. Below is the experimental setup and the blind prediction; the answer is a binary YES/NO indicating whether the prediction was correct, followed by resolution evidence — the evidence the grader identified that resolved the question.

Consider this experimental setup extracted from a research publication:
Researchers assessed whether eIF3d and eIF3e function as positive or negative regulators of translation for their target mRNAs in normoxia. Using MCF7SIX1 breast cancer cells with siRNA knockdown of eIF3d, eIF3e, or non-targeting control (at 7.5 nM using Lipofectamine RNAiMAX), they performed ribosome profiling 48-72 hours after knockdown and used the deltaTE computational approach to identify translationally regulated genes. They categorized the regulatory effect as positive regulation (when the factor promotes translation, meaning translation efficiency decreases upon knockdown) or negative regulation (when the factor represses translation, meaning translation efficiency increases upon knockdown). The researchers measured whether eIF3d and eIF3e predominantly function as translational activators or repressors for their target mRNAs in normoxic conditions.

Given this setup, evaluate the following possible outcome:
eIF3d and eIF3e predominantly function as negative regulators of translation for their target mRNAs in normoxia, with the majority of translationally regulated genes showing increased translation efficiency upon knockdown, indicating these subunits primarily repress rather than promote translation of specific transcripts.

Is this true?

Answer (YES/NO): NO